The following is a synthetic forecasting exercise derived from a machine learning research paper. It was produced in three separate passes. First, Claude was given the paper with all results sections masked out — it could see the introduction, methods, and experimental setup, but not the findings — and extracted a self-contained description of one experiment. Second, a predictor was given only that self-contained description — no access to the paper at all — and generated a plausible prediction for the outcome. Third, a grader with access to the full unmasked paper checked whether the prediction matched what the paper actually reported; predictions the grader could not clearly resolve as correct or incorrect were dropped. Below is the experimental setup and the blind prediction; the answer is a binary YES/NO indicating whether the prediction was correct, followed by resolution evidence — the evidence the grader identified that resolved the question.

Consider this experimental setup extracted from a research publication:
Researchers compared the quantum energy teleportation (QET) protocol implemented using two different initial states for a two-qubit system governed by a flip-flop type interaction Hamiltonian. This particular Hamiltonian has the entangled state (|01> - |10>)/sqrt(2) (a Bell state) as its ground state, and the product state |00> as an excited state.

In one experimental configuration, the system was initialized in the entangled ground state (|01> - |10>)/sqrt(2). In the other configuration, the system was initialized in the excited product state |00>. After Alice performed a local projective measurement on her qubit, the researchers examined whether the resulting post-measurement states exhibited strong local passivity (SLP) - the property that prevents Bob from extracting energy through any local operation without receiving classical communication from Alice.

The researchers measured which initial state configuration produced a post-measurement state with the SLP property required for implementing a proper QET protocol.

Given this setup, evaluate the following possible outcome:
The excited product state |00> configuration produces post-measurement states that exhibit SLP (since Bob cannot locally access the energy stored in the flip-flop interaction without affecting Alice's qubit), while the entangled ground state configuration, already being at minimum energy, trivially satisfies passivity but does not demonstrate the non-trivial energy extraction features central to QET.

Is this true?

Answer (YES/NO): NO